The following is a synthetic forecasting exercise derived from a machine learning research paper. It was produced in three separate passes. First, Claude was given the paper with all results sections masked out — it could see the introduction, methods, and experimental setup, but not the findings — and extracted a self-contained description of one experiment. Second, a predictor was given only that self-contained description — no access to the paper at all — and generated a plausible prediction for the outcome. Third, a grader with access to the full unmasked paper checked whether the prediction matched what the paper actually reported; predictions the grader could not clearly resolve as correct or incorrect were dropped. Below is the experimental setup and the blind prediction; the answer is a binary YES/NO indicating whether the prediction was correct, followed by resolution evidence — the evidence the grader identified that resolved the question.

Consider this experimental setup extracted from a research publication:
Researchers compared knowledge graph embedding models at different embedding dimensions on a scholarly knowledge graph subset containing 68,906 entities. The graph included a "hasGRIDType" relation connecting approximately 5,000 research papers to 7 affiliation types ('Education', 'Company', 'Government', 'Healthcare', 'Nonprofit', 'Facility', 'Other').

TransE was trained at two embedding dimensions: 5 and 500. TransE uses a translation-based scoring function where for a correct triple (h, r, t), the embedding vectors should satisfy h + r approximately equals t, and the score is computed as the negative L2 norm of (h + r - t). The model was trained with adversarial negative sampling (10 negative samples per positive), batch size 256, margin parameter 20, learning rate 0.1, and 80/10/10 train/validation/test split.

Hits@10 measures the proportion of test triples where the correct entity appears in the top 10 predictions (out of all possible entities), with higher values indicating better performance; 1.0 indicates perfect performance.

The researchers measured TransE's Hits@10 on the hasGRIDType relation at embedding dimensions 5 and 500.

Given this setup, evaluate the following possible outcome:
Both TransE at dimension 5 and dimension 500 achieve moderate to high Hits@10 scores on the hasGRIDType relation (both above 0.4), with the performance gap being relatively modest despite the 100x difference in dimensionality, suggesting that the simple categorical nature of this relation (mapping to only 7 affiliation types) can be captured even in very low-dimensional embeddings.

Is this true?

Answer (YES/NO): YES